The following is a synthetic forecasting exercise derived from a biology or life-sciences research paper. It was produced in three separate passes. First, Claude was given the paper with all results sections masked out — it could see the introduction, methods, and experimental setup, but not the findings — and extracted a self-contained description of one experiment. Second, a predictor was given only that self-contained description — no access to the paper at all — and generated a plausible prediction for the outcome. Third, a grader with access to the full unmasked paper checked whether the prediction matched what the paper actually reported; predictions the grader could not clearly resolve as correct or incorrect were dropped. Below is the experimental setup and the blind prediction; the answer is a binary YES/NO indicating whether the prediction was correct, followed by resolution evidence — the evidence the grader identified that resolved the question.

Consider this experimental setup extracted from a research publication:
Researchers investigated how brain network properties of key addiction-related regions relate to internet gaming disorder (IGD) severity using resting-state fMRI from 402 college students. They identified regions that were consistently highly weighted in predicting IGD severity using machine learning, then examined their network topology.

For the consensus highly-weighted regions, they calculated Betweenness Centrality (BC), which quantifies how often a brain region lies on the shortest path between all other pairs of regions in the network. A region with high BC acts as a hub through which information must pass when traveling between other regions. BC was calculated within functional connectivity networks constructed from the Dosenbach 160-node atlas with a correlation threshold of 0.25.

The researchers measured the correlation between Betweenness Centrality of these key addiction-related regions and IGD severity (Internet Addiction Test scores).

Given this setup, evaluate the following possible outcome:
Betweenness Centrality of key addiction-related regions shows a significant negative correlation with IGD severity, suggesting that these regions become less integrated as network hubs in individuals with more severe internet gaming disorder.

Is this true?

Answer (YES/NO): NO